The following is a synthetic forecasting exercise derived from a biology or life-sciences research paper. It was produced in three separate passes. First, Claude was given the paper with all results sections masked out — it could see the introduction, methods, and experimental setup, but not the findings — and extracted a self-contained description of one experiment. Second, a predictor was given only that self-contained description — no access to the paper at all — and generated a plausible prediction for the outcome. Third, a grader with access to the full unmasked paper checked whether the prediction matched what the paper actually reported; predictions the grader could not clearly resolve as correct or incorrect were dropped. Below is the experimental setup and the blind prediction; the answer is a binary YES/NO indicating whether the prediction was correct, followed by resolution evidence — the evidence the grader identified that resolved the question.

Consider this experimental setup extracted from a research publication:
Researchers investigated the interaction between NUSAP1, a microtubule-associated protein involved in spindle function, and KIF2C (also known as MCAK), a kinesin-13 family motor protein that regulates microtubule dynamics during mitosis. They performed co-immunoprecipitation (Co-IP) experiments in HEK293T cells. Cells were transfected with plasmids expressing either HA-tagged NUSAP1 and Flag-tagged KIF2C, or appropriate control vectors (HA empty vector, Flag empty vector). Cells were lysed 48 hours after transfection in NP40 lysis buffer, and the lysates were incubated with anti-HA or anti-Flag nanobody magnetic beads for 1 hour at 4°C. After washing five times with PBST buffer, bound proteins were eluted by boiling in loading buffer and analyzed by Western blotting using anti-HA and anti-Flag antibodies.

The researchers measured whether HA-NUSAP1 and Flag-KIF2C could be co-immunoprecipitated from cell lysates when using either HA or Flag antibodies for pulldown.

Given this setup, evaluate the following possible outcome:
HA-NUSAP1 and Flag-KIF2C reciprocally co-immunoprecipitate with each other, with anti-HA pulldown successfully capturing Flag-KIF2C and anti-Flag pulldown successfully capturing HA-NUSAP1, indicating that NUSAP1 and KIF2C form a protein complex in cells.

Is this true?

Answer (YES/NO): YES